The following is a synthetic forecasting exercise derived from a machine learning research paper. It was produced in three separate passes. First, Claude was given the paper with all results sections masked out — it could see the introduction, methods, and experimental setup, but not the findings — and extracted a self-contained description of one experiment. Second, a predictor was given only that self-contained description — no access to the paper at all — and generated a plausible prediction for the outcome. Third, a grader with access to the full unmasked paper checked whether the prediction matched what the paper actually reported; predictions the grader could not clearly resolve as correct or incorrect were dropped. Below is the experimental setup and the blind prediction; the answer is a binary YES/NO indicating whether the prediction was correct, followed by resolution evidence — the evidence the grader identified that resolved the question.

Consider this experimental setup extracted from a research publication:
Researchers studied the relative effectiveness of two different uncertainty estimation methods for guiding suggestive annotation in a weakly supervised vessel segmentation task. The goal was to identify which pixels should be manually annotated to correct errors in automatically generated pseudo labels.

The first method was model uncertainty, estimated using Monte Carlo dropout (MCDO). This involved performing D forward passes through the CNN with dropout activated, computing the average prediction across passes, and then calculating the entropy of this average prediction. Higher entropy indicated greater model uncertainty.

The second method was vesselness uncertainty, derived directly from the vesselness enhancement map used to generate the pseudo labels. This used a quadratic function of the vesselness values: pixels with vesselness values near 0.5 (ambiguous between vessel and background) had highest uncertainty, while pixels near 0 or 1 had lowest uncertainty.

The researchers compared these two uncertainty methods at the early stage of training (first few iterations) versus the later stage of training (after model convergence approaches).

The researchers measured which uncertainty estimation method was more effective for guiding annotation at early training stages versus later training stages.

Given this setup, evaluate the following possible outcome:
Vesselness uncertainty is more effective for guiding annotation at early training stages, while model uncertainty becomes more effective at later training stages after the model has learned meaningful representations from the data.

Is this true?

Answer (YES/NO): YES